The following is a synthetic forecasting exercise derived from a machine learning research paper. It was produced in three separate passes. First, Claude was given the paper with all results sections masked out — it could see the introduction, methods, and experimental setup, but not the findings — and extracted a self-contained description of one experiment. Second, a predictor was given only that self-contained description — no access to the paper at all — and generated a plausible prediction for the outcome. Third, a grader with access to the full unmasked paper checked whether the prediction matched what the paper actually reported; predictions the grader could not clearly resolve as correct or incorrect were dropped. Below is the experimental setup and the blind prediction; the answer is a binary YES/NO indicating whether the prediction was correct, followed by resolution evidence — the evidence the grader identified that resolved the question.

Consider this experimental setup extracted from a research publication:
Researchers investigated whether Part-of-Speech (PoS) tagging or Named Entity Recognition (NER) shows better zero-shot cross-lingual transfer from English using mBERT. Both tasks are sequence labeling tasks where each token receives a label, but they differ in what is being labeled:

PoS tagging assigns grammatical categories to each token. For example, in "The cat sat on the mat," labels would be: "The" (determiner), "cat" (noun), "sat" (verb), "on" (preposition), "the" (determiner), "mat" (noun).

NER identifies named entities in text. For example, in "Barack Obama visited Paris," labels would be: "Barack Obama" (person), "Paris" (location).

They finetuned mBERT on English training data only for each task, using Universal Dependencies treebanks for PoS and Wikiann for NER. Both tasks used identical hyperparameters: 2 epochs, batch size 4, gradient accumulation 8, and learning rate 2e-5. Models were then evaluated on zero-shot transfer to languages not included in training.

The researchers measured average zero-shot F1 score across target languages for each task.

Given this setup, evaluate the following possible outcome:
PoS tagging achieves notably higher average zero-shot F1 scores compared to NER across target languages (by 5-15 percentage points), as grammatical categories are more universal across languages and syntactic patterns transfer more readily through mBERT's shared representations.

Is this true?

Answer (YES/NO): YES